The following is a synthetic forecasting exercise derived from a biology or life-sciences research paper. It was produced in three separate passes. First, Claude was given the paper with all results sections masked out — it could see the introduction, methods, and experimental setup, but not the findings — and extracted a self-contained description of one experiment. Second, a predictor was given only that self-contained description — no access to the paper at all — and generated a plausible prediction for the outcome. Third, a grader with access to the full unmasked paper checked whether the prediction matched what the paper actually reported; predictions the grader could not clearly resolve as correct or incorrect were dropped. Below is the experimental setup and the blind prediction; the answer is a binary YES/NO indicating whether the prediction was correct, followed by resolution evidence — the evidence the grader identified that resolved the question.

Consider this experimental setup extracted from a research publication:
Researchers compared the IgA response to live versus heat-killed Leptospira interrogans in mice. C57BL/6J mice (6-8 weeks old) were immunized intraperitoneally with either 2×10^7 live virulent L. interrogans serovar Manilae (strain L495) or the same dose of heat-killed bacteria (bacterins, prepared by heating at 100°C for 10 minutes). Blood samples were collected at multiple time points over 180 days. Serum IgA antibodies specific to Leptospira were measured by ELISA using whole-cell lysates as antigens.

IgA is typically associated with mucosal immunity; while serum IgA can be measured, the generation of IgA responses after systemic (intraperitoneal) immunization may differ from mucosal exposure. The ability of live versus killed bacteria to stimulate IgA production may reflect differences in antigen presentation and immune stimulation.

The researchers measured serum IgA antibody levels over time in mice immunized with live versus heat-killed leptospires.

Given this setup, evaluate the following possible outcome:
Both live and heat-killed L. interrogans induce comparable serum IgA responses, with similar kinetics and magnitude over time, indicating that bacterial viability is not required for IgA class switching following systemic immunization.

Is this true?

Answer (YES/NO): NO